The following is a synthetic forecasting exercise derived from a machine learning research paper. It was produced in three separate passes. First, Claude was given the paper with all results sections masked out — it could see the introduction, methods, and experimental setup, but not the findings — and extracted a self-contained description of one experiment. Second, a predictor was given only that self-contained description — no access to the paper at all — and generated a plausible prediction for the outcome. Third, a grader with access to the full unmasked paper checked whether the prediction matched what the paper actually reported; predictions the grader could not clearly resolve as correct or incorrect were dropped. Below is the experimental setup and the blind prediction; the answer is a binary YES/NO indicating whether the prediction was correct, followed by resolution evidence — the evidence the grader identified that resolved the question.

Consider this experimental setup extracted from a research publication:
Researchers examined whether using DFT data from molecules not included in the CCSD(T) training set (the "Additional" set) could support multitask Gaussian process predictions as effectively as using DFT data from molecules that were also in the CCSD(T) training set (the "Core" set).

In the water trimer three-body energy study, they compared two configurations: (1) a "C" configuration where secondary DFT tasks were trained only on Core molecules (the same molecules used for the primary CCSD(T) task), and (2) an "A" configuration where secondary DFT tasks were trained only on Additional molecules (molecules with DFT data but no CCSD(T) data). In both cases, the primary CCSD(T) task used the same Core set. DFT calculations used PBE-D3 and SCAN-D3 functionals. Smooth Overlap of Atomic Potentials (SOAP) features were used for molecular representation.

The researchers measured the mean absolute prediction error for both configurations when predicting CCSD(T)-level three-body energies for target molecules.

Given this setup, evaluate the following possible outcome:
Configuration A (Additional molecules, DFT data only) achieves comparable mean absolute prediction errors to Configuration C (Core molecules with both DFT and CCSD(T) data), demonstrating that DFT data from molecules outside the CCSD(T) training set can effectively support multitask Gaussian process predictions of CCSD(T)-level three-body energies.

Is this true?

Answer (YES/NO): NO